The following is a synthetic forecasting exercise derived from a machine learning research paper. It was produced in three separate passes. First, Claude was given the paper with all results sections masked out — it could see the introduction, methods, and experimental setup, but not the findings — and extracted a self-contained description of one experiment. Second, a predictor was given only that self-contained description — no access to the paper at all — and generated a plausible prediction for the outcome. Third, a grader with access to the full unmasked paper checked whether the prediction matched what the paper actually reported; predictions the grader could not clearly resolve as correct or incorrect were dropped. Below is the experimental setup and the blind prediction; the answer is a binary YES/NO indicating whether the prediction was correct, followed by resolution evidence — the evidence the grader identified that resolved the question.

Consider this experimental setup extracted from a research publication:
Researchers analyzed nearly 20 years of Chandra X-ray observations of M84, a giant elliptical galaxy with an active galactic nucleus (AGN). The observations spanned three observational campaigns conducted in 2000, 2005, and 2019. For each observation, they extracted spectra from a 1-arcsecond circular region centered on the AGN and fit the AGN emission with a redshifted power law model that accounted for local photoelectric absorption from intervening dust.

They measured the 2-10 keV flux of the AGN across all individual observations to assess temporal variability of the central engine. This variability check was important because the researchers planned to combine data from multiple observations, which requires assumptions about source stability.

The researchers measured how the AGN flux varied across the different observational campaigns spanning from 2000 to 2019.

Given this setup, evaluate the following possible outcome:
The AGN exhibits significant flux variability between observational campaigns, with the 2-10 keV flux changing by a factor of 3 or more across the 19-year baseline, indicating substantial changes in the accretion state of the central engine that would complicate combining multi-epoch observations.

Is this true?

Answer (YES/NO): YES